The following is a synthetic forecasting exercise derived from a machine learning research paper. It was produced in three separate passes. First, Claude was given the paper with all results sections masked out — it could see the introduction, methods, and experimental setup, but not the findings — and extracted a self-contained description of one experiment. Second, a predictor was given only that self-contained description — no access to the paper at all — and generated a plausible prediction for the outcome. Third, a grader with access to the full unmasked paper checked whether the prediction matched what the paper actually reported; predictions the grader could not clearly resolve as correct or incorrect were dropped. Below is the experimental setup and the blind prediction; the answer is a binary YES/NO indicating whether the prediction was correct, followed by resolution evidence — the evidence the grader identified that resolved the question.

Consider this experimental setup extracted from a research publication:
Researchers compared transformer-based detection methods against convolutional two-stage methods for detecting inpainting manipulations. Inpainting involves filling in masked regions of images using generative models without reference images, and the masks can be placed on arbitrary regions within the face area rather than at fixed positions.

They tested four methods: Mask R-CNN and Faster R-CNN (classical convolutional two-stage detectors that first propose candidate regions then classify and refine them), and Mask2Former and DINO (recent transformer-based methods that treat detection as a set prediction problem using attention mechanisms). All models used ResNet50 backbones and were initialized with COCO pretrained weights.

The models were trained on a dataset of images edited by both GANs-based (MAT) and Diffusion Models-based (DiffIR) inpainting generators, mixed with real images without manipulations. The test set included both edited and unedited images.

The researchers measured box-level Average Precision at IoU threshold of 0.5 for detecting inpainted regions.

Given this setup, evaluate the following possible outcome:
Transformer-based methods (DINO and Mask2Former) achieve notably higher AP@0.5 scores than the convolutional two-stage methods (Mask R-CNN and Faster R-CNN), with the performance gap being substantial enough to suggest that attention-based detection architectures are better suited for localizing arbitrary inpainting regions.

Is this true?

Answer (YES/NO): NO